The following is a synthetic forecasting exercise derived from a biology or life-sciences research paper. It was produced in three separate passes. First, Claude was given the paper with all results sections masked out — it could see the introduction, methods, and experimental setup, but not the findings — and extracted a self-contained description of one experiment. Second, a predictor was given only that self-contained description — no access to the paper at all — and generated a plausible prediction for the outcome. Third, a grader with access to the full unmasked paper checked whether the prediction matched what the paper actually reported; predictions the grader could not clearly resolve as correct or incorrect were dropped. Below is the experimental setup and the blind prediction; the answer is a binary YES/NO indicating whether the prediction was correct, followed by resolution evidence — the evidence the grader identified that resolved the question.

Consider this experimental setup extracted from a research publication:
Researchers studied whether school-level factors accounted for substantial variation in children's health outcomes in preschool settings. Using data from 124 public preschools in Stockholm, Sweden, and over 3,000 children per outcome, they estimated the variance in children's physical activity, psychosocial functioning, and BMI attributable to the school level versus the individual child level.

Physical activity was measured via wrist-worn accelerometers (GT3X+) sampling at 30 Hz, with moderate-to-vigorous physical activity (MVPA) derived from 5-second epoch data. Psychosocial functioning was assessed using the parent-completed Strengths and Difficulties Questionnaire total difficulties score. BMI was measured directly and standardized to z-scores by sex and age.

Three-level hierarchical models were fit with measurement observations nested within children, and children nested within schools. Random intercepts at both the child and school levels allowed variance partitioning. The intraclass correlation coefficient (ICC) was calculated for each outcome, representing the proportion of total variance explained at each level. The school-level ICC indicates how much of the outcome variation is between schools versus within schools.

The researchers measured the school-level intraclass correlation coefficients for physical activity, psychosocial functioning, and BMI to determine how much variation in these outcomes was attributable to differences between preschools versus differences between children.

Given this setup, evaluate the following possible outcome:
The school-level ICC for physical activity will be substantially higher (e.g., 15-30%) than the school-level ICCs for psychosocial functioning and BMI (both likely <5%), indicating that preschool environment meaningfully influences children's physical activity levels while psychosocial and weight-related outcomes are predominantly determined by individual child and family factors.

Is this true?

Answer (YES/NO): NO